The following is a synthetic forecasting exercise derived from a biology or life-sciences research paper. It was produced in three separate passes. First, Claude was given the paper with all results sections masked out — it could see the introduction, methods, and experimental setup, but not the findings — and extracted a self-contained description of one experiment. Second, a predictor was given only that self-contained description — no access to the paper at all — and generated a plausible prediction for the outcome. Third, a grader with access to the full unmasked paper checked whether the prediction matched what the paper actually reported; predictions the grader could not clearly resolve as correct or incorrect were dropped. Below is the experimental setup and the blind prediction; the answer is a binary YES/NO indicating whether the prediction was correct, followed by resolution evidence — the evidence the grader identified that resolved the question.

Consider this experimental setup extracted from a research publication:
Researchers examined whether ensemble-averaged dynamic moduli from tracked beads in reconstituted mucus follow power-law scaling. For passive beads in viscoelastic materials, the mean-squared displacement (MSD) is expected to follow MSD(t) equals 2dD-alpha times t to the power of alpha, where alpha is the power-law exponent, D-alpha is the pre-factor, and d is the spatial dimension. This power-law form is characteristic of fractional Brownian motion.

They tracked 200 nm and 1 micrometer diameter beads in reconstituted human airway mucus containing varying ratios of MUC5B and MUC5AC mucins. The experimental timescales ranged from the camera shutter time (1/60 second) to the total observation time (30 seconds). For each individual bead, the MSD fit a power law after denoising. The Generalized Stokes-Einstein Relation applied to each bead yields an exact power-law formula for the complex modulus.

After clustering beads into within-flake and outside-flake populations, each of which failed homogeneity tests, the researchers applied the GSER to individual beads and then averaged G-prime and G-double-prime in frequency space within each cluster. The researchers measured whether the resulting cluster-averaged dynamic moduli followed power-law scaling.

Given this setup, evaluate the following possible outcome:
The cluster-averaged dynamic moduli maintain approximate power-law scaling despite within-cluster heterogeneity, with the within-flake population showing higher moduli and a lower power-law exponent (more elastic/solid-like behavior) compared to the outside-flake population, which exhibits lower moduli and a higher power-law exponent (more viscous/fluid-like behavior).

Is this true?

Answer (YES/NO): NO